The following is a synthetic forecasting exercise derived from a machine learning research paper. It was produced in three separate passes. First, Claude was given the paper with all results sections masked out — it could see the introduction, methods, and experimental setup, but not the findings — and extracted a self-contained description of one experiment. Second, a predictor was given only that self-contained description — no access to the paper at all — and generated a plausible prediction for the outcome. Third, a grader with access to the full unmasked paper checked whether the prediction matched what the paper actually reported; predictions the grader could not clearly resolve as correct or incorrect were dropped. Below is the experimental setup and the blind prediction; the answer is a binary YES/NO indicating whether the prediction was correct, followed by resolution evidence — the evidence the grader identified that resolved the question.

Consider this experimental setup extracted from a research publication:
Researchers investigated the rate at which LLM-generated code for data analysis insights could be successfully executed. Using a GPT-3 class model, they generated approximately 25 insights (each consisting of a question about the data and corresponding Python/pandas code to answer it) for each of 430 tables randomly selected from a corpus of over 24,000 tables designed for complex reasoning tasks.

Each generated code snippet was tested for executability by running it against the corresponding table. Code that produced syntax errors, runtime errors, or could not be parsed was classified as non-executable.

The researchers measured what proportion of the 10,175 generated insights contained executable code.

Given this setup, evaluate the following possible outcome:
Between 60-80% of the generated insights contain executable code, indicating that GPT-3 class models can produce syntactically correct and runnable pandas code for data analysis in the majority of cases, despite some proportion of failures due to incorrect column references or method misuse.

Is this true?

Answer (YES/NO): NO